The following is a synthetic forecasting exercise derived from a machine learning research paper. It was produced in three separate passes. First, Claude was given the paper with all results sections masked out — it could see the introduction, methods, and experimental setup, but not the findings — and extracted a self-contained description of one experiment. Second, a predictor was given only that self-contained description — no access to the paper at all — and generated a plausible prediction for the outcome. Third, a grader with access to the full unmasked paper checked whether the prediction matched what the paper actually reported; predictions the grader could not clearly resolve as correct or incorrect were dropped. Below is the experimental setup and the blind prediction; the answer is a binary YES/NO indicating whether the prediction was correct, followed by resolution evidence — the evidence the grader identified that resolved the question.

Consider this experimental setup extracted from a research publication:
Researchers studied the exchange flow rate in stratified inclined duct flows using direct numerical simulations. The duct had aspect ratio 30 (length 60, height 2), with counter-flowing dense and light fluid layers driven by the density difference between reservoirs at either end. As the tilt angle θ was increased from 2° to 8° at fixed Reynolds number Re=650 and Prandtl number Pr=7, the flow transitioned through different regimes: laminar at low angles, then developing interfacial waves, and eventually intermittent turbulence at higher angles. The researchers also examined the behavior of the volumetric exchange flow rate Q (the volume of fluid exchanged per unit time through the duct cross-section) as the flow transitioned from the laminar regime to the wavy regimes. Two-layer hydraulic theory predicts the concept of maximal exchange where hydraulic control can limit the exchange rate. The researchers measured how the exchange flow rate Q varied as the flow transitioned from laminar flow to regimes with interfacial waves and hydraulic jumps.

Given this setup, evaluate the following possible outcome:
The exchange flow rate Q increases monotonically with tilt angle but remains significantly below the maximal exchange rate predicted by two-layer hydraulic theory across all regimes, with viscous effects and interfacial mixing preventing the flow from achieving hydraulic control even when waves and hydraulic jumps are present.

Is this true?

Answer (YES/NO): NO